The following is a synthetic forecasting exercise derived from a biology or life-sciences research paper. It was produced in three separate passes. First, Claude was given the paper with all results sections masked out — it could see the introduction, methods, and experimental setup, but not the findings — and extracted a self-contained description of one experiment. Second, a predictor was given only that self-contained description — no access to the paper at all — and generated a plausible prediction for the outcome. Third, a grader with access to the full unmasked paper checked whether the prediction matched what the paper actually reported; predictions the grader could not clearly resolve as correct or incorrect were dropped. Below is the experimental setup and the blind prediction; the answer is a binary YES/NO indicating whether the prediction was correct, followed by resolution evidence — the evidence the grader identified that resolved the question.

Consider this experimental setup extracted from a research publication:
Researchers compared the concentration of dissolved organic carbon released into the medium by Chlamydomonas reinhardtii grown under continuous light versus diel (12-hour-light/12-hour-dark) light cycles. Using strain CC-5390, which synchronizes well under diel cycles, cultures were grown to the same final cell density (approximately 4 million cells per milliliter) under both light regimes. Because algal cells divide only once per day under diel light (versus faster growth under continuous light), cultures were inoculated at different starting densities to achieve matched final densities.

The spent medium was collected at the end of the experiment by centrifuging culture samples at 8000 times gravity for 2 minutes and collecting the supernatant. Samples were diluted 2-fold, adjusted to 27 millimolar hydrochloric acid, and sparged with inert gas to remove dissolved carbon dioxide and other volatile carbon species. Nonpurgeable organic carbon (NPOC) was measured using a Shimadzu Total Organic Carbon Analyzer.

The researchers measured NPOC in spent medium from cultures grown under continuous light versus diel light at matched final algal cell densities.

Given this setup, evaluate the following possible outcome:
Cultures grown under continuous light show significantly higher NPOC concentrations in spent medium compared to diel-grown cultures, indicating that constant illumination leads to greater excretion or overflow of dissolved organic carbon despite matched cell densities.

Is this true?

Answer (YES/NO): YES